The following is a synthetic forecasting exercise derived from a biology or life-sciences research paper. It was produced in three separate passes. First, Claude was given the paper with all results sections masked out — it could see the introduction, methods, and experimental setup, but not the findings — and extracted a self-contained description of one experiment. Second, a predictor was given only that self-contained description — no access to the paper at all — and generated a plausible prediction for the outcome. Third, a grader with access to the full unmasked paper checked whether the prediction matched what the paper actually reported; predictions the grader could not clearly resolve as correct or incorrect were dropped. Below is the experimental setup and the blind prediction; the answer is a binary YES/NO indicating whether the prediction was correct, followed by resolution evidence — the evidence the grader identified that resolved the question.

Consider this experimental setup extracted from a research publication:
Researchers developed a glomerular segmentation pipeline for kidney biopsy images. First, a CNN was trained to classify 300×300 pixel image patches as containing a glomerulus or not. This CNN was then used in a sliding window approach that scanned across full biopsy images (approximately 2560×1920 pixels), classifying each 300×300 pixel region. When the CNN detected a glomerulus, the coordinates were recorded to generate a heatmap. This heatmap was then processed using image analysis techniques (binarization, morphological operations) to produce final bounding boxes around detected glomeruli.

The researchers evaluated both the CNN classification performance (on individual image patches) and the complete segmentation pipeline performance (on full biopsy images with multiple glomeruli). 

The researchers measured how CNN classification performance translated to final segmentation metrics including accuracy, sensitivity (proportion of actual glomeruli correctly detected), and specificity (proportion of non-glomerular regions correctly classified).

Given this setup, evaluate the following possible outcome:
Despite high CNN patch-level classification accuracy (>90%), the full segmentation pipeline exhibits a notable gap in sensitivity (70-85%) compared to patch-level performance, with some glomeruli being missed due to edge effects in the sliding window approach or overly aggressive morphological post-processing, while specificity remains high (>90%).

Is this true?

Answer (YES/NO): NO